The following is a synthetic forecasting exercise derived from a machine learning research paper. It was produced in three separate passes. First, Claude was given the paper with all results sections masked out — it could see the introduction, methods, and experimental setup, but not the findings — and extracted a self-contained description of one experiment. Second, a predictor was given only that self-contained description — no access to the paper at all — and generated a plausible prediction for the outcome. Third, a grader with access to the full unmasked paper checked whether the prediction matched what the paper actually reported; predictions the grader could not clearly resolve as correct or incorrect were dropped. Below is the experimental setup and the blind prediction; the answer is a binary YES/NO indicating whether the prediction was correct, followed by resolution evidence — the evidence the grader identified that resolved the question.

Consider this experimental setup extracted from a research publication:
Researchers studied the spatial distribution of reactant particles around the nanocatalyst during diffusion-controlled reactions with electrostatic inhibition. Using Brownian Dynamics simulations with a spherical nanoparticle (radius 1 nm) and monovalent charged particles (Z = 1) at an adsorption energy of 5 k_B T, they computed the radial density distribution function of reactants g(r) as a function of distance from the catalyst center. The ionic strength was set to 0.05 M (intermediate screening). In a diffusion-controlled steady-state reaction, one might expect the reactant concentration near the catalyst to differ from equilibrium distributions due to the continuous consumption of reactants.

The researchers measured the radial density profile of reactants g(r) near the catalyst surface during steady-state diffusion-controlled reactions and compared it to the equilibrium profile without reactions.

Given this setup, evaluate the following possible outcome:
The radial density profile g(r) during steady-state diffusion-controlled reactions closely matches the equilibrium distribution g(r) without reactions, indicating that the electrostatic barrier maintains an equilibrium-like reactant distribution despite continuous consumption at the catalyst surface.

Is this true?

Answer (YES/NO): NO